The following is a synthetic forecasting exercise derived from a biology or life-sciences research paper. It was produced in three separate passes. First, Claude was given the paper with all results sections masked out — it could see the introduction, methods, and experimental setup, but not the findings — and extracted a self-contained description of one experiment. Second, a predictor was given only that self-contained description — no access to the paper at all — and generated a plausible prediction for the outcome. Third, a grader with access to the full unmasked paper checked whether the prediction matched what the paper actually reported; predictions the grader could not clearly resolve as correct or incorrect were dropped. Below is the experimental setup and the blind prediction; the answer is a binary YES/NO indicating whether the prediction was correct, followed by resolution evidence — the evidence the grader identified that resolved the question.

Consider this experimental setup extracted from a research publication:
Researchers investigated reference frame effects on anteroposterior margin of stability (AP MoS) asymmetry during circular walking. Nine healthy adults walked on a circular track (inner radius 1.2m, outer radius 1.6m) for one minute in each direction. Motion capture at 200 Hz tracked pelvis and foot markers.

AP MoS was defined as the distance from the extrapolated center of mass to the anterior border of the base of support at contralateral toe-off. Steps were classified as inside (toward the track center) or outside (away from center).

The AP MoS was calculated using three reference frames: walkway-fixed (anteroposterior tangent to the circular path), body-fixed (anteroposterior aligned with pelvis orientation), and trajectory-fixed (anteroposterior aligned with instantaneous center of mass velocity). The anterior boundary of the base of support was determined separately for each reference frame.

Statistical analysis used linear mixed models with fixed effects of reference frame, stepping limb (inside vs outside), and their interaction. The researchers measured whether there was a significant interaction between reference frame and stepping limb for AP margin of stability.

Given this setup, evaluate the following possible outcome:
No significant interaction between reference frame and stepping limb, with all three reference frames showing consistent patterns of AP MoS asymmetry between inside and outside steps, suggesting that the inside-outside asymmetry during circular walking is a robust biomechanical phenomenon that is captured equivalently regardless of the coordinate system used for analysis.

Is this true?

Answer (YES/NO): NO